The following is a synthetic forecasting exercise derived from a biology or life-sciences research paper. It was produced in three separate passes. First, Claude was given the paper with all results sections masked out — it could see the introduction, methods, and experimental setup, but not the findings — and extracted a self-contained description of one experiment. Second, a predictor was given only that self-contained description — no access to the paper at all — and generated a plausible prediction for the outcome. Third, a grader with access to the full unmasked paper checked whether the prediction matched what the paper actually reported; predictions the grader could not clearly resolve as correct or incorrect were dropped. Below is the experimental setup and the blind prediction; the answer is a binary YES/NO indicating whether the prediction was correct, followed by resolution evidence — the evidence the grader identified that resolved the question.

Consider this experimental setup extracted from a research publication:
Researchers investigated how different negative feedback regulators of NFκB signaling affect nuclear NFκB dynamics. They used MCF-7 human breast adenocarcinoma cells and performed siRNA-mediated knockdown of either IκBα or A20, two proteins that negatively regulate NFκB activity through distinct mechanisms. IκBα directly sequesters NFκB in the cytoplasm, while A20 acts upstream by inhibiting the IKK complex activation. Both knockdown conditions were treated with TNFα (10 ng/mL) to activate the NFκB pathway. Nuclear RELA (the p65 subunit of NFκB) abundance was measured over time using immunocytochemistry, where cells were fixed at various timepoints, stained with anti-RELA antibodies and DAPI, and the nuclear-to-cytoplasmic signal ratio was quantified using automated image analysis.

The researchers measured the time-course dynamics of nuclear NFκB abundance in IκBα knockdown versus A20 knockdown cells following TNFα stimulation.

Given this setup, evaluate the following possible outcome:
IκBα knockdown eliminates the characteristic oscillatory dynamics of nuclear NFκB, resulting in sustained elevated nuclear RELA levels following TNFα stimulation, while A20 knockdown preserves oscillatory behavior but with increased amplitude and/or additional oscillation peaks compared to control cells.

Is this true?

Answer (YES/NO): NO